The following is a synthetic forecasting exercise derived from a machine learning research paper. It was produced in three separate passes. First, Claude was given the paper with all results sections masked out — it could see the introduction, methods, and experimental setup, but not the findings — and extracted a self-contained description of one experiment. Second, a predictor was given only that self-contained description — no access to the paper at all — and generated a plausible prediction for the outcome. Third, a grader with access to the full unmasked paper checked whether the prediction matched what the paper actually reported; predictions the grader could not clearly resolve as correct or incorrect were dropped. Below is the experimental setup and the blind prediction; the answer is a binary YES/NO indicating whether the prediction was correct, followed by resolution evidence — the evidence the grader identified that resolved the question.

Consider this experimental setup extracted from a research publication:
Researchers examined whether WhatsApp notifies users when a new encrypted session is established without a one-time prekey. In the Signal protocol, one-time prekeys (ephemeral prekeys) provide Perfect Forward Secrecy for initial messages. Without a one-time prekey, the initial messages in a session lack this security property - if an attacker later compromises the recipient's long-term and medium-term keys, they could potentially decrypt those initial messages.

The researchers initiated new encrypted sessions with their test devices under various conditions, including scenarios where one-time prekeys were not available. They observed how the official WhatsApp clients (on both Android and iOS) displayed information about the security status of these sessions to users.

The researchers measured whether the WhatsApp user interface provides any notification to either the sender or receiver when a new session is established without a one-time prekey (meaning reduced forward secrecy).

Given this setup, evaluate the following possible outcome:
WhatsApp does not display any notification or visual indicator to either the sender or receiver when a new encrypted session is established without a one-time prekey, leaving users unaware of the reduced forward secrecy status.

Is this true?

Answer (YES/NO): YES